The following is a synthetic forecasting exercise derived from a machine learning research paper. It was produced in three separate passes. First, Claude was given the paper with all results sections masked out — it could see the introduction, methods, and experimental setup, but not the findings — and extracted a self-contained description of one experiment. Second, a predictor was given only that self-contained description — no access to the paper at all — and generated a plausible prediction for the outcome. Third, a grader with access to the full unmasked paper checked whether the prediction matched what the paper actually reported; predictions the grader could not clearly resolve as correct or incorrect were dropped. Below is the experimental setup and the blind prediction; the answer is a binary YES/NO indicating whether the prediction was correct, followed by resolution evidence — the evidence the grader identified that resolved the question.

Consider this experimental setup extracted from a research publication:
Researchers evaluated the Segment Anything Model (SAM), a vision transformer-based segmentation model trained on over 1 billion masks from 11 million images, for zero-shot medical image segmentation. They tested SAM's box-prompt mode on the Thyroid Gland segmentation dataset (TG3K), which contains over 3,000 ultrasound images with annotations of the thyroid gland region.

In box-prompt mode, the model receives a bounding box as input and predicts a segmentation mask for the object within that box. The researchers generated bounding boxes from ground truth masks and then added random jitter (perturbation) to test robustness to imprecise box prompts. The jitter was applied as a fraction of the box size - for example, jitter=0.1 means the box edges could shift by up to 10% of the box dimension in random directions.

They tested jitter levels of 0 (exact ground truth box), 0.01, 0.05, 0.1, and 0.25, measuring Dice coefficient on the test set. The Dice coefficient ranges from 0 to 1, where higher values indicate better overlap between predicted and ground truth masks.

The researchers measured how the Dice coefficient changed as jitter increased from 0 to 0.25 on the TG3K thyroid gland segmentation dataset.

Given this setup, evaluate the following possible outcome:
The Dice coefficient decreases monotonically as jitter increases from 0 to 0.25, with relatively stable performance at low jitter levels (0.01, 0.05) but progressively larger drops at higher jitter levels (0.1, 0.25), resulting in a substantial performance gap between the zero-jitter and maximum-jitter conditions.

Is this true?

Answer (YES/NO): NO